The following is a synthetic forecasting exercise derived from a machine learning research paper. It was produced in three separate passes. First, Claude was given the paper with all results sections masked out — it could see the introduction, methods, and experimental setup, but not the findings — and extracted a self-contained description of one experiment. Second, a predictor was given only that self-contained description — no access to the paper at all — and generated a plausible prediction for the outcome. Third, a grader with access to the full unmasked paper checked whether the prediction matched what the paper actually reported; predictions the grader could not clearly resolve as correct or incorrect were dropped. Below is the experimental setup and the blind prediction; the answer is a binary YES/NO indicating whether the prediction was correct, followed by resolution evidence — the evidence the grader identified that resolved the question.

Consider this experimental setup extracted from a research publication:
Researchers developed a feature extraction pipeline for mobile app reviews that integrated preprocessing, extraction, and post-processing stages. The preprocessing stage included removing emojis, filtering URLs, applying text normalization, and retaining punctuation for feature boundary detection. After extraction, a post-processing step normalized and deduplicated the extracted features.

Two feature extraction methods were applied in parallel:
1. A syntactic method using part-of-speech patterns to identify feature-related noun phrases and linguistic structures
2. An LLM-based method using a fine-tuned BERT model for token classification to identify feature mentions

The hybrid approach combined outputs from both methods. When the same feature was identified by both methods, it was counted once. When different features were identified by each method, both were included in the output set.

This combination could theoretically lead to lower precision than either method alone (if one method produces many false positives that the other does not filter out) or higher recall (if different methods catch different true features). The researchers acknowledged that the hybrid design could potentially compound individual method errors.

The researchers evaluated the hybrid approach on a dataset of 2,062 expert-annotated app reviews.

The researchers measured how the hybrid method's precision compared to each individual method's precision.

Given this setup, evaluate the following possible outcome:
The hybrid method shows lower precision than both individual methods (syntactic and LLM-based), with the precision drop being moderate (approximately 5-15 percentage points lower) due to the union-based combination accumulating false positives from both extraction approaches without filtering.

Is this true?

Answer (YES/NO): NO